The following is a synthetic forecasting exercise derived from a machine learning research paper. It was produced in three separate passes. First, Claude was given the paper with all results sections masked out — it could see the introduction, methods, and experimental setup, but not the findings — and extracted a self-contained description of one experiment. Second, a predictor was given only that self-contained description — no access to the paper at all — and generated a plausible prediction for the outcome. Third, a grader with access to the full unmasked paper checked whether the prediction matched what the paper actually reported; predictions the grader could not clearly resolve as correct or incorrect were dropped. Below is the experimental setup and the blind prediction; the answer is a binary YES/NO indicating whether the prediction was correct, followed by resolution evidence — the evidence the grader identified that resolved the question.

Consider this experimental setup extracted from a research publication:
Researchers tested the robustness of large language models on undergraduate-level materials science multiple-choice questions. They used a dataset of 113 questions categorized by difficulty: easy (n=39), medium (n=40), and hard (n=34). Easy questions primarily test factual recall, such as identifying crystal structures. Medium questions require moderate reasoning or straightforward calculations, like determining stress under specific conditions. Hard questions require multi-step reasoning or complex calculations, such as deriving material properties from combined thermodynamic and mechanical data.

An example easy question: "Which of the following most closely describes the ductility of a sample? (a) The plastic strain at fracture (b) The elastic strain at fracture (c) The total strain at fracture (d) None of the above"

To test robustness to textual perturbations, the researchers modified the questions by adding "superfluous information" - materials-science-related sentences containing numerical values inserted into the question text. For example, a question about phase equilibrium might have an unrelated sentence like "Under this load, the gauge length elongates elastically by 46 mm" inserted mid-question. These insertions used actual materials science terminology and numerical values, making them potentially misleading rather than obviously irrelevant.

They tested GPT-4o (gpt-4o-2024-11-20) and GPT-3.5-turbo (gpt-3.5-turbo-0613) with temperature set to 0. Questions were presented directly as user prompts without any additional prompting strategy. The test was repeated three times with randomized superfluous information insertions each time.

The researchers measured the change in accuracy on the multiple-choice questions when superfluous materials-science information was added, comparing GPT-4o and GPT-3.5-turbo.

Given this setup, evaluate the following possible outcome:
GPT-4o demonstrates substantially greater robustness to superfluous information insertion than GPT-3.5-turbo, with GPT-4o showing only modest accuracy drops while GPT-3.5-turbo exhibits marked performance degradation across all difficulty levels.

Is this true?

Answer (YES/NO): NO